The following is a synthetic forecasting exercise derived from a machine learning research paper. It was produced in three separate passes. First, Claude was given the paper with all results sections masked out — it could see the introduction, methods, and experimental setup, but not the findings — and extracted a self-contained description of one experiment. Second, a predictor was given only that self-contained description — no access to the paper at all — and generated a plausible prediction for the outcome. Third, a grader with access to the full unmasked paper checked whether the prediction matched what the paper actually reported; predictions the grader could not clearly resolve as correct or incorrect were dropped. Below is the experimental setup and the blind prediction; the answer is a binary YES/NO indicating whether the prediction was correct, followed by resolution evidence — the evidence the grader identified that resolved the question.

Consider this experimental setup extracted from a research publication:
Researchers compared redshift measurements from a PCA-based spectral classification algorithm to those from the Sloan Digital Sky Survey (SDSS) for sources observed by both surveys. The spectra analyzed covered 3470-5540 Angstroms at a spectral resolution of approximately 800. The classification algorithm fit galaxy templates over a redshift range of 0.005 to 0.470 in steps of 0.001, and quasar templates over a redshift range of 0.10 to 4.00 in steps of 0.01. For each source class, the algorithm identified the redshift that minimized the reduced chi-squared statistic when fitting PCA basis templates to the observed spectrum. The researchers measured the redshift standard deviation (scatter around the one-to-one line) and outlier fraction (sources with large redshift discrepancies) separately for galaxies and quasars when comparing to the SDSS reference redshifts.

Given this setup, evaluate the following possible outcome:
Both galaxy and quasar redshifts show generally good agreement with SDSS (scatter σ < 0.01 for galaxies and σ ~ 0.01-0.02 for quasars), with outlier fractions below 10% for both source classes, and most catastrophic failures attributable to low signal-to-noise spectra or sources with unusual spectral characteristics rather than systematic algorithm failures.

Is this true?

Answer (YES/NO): NO